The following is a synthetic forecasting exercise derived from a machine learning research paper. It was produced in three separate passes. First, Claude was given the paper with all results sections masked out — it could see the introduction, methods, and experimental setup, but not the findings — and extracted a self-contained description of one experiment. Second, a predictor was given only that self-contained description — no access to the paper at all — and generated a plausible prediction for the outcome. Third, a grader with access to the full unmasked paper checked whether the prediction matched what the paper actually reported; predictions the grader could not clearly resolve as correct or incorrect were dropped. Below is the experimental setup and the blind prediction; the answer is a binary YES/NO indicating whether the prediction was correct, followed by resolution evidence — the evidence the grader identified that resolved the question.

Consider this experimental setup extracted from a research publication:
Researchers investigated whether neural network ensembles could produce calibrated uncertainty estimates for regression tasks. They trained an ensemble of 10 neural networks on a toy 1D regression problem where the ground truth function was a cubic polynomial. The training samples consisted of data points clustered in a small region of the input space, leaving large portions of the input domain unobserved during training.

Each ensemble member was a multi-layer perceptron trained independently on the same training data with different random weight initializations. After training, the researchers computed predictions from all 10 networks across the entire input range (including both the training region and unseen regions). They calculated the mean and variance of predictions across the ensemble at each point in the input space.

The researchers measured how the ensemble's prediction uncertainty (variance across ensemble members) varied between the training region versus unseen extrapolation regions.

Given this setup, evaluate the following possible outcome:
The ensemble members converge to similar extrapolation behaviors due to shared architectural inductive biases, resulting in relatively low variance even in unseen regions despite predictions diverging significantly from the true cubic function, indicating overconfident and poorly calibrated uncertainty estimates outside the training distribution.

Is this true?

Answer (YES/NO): NO